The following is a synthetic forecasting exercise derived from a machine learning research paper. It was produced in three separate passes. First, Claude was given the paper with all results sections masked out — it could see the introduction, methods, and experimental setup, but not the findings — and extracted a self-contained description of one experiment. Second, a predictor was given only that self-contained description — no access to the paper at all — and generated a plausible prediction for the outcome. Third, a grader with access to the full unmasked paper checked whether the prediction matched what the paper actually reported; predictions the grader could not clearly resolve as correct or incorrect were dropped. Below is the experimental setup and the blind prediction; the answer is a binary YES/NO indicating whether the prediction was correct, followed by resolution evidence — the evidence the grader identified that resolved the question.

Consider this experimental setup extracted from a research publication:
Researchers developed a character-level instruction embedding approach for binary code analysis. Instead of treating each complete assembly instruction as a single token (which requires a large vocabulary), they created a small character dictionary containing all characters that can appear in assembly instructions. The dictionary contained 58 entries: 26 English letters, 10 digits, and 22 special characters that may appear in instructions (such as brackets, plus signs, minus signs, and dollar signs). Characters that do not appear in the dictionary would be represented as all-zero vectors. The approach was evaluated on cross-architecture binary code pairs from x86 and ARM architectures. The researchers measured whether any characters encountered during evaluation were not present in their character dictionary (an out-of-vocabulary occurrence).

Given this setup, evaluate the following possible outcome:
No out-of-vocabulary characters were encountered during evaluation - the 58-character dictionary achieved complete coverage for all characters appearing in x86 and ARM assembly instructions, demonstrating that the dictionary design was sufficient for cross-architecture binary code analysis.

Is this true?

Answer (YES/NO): YES